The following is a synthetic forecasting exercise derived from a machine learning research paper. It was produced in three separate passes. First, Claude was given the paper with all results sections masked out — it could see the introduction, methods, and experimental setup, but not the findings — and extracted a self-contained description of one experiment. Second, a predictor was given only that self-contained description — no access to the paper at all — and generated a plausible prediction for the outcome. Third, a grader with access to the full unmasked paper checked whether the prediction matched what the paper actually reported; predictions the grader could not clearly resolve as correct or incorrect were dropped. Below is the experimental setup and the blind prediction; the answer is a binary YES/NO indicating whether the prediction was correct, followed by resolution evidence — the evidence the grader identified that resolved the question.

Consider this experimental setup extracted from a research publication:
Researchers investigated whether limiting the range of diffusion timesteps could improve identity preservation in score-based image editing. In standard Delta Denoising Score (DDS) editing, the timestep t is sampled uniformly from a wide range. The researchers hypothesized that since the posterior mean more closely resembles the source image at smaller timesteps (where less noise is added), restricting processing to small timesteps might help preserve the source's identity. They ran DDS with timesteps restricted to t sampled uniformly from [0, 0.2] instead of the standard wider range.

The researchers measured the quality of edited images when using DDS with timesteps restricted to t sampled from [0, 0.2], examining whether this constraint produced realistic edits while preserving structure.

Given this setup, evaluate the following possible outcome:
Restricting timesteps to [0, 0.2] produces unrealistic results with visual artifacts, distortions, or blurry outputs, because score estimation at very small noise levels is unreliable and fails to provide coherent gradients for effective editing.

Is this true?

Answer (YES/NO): NO